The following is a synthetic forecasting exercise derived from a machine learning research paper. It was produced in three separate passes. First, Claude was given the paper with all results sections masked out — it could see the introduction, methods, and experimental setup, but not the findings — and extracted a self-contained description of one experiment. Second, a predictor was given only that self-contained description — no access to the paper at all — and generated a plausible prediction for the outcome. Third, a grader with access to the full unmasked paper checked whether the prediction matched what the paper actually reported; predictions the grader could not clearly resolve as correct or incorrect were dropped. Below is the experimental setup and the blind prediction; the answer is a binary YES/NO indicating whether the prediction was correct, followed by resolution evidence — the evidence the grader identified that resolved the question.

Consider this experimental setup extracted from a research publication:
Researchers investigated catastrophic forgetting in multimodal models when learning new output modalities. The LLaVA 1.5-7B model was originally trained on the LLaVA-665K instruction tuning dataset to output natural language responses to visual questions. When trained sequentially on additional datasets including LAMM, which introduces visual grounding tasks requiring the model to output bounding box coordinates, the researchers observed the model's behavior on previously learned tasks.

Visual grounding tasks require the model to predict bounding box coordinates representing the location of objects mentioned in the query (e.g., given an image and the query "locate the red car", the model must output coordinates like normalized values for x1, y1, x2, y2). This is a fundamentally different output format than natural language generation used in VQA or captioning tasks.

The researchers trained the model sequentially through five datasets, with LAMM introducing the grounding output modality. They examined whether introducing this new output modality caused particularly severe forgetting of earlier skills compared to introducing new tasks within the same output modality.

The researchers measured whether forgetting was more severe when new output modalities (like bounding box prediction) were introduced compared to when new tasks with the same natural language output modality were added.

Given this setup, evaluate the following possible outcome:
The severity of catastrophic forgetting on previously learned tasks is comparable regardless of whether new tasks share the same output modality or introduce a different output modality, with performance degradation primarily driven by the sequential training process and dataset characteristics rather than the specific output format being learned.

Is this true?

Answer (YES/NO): NO